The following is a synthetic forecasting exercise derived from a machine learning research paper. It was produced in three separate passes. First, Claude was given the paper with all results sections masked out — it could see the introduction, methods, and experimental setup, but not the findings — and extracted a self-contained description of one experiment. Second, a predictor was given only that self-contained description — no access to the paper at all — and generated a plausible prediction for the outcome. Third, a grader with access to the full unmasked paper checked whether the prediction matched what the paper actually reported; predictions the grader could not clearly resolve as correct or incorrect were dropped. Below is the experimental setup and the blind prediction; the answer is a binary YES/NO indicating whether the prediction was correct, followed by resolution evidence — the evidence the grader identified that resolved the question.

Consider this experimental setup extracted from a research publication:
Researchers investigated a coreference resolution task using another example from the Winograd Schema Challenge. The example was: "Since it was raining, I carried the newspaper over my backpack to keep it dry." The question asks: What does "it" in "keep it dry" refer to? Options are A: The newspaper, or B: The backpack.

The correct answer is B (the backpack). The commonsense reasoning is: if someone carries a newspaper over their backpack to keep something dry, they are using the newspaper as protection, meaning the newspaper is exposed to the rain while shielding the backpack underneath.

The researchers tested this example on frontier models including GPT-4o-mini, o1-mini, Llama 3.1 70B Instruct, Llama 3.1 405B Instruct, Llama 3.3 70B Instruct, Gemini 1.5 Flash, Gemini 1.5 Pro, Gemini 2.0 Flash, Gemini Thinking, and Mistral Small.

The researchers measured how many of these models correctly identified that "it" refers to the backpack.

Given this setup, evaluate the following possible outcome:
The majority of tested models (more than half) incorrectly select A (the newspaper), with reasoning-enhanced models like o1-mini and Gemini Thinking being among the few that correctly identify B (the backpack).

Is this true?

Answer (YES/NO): NO